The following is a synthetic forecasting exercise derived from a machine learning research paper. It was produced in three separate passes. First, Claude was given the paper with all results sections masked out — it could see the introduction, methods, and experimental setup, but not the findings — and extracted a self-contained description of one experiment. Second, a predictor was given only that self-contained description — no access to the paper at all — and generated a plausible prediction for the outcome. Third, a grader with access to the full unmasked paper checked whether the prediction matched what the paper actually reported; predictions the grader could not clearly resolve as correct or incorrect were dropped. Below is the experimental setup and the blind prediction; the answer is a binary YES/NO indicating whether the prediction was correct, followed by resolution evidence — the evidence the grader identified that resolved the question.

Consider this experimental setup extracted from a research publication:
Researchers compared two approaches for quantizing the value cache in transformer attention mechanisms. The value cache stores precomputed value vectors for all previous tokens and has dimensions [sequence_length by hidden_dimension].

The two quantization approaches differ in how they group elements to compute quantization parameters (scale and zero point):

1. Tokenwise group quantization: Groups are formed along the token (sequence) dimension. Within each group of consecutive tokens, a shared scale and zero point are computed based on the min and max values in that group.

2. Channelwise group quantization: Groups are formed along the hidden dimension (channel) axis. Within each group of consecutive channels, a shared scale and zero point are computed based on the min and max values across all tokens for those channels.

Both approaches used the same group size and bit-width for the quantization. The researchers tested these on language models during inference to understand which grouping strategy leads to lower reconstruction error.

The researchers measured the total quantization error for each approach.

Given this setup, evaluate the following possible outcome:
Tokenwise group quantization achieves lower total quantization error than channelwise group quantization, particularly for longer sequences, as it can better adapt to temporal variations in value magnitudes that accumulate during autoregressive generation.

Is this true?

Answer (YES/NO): NO